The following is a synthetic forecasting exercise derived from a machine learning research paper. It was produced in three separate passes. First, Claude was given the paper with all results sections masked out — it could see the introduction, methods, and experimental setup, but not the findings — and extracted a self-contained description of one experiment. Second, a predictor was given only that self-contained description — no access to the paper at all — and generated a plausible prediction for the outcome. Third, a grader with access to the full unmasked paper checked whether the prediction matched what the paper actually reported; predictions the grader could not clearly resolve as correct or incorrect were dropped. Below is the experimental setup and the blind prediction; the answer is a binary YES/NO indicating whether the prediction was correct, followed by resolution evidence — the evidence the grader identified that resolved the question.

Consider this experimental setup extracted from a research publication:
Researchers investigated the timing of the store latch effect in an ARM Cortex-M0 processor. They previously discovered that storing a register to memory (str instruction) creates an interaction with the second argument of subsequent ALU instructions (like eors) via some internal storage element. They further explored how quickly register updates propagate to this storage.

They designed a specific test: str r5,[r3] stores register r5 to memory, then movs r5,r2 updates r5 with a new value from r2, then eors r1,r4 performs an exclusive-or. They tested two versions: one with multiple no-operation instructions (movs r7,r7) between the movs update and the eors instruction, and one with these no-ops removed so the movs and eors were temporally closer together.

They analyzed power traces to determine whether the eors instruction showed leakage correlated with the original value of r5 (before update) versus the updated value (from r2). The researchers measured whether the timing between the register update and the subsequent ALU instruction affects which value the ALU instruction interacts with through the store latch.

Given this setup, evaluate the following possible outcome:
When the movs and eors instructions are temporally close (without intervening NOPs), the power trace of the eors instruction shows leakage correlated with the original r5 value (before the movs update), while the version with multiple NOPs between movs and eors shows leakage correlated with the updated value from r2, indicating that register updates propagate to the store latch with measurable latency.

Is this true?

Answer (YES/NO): YES